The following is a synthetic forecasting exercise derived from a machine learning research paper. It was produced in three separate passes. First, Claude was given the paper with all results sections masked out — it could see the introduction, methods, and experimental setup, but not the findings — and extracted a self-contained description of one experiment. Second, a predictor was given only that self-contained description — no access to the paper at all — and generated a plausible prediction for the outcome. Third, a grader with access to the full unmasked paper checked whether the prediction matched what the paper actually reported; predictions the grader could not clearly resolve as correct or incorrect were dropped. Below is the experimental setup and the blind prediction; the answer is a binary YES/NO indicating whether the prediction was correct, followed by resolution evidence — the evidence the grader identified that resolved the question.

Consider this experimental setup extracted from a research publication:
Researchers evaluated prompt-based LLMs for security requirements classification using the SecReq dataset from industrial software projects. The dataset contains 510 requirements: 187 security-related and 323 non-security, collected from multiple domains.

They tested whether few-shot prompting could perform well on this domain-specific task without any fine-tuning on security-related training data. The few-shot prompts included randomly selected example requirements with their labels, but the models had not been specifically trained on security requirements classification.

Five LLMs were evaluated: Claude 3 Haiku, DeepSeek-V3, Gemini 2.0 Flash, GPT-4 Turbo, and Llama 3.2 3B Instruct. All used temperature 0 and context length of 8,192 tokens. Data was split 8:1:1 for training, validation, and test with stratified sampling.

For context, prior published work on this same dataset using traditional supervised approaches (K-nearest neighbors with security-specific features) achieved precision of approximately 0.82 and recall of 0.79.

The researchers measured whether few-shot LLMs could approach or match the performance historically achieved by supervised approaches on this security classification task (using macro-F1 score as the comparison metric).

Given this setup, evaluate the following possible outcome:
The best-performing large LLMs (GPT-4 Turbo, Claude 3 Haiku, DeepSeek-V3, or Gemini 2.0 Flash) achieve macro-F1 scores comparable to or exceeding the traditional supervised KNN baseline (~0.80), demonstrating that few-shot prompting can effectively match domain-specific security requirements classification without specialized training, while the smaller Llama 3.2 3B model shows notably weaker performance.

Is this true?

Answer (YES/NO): YES